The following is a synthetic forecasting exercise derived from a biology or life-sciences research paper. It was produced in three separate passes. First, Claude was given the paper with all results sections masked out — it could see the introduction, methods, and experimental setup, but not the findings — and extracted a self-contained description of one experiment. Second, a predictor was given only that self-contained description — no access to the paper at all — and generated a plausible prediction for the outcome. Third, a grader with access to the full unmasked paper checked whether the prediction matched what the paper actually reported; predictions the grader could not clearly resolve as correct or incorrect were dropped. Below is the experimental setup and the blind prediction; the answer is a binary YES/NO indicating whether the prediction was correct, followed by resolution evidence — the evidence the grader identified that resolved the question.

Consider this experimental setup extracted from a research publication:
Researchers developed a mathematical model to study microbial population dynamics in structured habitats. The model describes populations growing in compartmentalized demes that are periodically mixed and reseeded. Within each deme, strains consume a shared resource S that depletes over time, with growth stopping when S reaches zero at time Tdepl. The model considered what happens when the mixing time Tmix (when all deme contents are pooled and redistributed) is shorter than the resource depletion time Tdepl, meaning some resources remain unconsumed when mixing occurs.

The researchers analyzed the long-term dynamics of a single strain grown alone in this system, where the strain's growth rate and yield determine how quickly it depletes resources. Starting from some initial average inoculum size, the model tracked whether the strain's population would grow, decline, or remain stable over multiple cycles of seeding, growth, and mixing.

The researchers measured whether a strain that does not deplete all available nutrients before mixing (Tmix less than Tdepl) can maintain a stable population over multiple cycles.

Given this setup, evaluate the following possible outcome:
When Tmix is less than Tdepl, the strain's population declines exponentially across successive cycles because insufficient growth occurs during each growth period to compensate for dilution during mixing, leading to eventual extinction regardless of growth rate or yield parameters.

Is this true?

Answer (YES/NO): YES